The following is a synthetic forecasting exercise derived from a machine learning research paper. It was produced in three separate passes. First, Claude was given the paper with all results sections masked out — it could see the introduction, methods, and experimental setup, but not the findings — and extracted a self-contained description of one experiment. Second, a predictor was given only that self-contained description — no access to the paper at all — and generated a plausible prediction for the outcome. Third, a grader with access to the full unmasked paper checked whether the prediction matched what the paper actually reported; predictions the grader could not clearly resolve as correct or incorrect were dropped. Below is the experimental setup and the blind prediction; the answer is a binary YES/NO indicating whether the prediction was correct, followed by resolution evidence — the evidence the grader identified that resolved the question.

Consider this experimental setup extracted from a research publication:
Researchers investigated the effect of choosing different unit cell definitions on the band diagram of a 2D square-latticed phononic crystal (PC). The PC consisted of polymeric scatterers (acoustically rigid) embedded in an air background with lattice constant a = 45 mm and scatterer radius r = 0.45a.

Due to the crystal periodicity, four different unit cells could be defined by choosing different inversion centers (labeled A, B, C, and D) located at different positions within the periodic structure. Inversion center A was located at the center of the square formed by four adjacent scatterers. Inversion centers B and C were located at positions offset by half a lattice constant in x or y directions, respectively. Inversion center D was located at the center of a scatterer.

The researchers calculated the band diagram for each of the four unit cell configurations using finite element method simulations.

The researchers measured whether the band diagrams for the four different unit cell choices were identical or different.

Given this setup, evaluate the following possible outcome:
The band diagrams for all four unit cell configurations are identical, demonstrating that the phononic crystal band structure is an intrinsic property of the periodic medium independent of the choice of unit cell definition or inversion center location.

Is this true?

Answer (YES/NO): YES